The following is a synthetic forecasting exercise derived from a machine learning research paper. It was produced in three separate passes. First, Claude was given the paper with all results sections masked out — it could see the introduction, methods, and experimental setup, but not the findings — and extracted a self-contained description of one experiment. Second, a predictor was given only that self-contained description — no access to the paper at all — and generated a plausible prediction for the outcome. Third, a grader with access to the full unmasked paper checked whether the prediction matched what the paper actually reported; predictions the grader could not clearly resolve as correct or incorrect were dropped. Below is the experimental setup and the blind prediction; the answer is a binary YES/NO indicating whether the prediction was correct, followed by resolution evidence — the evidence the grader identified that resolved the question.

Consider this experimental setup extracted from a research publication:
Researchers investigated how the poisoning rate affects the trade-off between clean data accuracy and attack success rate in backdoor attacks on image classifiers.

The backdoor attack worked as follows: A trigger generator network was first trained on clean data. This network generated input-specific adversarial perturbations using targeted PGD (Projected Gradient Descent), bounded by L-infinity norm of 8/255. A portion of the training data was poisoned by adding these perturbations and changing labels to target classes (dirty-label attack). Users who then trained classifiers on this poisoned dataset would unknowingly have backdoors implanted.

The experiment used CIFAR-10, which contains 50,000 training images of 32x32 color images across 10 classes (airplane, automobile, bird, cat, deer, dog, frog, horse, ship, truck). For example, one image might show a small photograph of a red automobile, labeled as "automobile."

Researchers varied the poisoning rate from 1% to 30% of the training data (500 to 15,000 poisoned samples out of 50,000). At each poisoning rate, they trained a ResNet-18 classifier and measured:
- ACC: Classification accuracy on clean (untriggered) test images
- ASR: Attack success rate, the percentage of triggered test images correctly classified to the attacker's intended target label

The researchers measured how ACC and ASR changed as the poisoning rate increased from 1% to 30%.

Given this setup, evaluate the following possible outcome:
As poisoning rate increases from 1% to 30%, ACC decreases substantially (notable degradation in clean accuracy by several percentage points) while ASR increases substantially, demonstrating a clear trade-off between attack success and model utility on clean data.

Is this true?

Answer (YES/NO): NO